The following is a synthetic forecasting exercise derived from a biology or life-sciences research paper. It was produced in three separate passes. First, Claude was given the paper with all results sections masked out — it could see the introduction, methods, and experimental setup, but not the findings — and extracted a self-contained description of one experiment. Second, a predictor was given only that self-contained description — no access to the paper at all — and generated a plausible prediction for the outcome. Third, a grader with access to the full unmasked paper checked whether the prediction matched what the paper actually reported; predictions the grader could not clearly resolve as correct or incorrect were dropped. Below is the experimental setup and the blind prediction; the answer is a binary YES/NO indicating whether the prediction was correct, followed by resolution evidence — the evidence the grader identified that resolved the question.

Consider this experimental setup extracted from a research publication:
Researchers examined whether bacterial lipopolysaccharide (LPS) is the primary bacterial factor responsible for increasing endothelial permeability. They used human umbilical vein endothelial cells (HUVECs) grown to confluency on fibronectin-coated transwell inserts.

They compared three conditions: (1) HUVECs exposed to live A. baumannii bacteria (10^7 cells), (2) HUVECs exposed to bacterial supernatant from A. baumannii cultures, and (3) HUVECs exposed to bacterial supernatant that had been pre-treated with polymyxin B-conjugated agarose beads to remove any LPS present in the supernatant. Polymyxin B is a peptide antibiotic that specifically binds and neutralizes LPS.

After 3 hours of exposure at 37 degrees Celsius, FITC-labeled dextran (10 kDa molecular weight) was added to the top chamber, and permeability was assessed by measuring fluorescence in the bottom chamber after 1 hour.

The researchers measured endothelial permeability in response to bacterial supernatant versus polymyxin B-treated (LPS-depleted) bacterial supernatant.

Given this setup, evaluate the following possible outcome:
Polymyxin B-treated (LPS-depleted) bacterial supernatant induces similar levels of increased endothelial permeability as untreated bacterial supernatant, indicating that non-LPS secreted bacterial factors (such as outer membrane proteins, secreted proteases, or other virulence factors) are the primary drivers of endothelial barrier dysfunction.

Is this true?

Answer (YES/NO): NO